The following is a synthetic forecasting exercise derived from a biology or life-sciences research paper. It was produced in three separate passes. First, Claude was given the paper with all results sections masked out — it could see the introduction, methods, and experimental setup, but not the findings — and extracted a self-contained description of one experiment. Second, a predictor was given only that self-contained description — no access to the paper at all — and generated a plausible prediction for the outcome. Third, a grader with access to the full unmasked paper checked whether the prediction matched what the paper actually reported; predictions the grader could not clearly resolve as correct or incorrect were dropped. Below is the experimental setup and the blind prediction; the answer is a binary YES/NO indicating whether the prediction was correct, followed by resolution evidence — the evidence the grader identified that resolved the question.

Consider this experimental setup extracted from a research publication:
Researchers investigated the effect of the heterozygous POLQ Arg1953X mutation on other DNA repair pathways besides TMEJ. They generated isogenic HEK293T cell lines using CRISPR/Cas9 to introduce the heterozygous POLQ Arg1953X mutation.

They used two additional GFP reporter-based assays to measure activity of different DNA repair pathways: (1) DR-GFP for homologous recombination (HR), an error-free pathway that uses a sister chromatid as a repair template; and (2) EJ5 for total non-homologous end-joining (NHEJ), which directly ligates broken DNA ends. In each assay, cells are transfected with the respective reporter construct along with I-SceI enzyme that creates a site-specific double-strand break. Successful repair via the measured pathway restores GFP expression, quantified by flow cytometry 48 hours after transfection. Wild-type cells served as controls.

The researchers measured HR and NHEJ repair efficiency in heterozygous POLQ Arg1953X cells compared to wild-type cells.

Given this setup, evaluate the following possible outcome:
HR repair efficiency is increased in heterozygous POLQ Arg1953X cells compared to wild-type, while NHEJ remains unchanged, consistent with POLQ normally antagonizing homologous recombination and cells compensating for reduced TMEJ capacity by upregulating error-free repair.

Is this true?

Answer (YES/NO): NO